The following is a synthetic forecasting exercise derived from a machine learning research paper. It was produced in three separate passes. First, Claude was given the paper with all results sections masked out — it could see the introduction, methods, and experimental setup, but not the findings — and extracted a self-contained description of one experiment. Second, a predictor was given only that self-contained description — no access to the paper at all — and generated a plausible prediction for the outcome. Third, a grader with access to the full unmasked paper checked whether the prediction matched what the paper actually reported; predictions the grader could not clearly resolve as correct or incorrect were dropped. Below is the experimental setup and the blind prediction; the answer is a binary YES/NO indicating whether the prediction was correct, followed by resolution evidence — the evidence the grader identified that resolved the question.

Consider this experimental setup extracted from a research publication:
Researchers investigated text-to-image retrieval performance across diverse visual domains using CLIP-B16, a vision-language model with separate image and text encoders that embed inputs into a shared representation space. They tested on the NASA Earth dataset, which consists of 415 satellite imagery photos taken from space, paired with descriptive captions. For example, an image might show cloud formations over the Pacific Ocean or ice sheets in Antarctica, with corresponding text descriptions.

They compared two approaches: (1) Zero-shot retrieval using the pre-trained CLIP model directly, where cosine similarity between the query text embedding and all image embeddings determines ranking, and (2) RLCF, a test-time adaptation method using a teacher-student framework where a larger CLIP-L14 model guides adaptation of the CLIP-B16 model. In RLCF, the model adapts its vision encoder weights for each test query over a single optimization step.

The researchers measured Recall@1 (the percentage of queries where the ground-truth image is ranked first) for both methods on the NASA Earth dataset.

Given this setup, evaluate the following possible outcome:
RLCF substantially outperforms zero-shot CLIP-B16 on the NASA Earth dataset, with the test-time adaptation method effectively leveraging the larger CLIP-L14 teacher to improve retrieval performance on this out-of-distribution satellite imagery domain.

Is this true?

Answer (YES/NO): NO